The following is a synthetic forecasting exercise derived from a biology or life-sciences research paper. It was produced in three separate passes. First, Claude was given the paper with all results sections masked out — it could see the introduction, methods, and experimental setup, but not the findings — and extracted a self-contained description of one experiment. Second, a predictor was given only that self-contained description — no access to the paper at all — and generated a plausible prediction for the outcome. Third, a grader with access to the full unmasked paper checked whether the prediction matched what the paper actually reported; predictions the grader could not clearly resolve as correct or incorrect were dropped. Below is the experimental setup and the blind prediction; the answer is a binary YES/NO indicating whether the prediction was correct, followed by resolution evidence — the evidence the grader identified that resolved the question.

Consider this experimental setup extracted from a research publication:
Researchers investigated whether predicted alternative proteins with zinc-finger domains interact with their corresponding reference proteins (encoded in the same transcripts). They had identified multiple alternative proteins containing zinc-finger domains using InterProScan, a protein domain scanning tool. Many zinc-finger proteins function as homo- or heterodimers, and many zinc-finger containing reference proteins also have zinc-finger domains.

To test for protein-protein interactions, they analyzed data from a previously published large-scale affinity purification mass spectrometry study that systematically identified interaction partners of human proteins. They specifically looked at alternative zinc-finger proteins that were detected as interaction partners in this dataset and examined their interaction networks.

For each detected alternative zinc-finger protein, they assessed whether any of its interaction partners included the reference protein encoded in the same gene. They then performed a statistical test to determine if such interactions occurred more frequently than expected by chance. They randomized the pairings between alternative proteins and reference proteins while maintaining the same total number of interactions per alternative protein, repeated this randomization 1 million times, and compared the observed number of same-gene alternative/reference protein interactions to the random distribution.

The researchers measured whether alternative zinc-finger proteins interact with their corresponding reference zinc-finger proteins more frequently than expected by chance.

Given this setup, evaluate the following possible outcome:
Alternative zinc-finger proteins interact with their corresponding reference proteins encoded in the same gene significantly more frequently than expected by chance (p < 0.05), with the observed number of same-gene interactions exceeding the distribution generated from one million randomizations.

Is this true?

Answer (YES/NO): YES